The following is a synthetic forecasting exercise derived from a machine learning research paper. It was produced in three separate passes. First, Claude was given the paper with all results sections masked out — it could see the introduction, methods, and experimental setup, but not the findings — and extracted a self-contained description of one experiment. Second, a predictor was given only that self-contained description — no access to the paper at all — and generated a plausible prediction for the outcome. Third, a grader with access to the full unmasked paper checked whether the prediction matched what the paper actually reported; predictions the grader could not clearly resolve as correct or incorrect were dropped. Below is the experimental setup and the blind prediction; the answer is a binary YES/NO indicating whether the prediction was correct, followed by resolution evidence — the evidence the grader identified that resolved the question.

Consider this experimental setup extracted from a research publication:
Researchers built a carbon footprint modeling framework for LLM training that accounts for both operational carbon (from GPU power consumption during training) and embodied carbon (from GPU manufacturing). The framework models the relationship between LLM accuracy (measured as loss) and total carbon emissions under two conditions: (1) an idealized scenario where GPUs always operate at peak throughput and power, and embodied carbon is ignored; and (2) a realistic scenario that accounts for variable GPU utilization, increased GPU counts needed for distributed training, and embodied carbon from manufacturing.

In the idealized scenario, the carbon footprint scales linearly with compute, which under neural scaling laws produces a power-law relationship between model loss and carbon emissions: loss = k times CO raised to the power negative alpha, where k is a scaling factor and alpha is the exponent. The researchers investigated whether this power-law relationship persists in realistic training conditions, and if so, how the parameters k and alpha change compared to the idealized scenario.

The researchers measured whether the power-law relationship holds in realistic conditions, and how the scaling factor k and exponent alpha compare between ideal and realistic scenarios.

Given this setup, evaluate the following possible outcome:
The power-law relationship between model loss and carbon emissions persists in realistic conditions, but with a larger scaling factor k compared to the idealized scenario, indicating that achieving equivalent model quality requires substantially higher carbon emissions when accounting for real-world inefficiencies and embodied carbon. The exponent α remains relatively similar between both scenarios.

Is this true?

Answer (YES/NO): YES